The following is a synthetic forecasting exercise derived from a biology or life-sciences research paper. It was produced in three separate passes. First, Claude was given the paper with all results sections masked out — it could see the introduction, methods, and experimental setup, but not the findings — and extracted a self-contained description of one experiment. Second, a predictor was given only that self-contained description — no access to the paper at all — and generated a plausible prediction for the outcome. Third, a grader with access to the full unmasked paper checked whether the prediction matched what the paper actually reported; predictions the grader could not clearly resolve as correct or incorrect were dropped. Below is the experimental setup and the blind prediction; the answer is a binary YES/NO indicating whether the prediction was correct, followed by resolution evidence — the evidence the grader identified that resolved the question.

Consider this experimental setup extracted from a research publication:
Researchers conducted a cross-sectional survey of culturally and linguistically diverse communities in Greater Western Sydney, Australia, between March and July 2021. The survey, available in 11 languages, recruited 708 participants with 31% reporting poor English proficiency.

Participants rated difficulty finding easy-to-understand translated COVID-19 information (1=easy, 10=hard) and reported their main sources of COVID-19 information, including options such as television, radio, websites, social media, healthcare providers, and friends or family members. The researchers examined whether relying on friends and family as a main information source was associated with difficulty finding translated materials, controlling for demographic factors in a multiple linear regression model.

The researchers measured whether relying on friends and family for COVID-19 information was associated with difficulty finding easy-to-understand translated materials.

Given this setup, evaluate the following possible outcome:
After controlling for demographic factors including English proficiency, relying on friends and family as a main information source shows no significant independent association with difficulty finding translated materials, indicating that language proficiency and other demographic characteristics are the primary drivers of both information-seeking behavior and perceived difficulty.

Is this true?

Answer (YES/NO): NO